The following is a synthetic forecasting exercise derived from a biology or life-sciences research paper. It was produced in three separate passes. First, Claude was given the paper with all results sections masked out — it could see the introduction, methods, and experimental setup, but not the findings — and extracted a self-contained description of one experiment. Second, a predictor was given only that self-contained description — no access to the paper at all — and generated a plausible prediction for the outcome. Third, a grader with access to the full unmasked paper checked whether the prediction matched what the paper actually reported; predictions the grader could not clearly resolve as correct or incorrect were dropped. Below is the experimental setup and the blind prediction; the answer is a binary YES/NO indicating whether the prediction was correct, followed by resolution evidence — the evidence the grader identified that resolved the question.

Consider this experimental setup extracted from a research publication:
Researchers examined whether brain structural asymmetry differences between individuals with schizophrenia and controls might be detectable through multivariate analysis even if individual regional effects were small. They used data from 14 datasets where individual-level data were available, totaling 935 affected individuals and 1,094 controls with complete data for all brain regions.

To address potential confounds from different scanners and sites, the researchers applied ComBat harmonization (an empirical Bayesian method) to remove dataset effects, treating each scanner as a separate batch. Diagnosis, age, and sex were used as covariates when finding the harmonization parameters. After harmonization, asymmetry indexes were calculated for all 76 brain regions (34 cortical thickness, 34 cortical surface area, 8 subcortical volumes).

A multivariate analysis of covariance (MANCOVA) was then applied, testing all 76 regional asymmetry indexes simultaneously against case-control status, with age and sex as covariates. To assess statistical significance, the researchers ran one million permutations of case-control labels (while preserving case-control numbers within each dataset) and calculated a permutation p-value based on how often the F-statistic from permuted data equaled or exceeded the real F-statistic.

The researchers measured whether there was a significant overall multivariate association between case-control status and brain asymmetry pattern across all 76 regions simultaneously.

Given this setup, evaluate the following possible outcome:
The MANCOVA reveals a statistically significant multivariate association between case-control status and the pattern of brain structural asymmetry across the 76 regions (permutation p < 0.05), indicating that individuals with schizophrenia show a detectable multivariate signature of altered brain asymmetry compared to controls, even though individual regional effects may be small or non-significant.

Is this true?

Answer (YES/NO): YES